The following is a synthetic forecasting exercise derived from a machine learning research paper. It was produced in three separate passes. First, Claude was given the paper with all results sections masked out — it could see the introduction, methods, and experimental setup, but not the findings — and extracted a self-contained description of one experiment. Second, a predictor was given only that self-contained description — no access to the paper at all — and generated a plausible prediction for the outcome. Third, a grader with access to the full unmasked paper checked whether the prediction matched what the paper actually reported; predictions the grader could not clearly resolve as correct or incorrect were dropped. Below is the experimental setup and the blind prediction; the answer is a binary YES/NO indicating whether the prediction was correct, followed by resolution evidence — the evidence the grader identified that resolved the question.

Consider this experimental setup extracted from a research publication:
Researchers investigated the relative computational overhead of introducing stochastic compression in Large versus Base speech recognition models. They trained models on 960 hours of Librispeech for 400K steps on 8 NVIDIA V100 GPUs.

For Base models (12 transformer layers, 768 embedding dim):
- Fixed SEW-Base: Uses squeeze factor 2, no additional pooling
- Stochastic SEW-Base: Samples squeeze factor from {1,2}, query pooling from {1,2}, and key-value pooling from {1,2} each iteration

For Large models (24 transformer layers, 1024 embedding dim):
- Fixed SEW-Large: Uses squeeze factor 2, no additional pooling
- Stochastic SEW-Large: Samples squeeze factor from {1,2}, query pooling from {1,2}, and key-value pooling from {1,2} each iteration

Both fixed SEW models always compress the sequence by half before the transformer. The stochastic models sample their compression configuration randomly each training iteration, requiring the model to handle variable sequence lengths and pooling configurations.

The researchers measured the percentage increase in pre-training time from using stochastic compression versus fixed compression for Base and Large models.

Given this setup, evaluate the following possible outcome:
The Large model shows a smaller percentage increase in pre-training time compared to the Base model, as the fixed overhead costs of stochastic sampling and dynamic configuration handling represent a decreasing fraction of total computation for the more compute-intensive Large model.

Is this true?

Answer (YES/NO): NO